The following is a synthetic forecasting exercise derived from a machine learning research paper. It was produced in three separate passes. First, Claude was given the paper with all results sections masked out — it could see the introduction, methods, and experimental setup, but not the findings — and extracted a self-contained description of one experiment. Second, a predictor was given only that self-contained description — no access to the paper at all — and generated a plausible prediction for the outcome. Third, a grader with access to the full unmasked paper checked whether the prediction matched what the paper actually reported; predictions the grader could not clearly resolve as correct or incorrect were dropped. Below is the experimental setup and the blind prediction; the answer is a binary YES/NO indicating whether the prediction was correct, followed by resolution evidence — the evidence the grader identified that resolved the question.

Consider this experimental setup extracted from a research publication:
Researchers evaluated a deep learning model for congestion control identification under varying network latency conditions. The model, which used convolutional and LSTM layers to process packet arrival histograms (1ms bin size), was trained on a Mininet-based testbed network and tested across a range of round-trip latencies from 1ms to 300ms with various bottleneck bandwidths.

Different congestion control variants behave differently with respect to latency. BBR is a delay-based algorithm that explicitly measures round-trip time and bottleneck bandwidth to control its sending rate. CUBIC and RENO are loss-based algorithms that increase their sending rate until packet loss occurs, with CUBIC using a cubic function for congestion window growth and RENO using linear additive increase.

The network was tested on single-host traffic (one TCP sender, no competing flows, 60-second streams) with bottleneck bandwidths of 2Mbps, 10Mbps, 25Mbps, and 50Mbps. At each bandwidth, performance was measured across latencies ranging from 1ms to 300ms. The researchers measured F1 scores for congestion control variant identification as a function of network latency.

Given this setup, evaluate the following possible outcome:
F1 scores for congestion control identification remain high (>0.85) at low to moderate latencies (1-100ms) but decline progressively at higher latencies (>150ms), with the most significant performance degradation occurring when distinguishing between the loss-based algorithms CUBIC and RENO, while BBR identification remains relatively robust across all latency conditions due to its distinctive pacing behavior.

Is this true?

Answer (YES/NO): NO